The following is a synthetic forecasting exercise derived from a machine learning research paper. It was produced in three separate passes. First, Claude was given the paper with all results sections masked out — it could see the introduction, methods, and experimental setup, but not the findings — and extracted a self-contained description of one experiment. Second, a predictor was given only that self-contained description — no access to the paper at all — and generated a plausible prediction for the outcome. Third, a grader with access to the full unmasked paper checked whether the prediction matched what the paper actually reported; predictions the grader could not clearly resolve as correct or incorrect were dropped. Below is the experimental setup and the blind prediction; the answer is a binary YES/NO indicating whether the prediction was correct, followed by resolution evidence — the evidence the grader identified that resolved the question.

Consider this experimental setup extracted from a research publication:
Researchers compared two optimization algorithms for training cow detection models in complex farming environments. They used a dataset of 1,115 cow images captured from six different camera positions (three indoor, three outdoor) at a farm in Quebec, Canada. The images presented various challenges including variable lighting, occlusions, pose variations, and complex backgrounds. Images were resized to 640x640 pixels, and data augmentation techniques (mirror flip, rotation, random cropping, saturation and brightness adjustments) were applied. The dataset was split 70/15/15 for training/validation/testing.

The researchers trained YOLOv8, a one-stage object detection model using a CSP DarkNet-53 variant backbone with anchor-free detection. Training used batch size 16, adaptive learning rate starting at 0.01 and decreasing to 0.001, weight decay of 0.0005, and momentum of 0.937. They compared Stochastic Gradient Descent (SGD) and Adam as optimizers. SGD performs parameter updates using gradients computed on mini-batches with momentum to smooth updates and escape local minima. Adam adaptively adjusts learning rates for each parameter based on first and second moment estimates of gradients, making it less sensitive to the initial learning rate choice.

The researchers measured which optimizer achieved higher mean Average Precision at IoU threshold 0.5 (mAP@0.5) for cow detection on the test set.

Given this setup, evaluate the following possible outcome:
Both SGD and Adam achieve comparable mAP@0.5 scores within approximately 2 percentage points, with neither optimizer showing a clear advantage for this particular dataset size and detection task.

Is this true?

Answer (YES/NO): NO